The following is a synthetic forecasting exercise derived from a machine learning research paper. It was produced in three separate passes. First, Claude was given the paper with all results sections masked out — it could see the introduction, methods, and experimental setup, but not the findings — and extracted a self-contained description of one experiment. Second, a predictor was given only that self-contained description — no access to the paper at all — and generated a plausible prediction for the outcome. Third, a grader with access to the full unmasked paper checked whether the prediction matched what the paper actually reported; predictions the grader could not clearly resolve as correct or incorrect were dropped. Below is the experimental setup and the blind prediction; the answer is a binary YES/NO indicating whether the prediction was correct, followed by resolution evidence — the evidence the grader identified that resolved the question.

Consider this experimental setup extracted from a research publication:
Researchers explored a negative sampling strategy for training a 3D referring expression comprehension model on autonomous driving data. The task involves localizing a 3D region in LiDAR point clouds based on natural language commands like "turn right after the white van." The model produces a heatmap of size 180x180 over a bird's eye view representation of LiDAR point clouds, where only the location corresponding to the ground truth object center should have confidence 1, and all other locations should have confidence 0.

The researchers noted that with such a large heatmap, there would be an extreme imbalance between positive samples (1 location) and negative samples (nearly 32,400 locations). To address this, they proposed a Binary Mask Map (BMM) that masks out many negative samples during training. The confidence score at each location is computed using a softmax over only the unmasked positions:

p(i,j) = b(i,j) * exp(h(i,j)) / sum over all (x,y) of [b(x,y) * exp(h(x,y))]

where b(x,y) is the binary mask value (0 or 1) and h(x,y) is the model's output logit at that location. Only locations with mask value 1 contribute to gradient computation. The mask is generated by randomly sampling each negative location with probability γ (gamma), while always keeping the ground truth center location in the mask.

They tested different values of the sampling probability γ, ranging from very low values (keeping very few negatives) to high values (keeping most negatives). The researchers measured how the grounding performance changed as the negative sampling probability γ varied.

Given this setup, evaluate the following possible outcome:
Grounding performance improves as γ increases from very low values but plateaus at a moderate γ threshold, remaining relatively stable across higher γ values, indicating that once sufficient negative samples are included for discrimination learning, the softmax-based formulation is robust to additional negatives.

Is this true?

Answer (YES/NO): NO